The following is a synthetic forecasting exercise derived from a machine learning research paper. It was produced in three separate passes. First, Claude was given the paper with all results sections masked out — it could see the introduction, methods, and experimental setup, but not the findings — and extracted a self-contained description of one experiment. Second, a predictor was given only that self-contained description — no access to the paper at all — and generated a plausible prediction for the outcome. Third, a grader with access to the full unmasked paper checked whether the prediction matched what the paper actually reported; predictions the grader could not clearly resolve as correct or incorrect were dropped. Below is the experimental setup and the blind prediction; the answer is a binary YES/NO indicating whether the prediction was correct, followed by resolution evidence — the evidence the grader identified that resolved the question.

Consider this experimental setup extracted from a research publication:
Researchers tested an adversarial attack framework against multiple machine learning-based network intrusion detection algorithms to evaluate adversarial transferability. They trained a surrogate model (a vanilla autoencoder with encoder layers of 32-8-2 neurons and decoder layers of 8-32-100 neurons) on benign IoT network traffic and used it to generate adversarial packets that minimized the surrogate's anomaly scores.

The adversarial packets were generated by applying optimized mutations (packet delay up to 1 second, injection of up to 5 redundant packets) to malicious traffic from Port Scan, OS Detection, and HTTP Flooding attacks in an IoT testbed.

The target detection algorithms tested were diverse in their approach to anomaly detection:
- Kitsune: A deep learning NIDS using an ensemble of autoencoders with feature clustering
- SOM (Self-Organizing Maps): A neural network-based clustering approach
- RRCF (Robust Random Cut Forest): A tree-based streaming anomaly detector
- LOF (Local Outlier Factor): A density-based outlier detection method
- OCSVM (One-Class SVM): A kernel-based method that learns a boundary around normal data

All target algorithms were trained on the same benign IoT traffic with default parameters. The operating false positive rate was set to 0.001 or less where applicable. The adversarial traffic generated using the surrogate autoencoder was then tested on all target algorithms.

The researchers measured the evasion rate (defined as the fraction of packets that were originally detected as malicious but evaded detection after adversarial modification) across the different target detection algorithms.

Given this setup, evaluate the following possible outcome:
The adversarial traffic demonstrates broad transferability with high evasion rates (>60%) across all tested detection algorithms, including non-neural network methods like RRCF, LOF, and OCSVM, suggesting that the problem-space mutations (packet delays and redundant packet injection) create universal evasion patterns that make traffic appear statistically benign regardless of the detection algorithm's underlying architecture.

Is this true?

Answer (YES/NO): NO